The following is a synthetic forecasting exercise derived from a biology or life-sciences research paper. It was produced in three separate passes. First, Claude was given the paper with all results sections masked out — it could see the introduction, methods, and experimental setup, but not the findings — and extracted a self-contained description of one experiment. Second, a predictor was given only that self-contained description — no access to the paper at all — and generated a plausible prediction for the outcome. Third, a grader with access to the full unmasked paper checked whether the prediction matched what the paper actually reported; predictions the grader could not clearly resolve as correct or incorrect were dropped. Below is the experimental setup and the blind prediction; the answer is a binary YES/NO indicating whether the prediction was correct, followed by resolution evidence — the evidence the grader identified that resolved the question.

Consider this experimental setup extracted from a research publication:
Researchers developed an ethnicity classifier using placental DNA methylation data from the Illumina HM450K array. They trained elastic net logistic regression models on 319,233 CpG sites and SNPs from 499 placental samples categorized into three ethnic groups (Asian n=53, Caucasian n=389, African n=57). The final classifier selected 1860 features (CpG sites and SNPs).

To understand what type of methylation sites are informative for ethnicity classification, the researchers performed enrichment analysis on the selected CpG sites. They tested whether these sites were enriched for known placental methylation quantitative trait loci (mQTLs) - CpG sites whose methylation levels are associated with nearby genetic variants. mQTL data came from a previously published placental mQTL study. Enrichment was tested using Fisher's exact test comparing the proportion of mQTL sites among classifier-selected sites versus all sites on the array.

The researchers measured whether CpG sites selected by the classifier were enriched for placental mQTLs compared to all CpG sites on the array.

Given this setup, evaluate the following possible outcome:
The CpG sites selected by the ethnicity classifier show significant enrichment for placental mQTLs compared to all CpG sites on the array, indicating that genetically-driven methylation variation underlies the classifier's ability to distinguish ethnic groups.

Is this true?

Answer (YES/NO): YES